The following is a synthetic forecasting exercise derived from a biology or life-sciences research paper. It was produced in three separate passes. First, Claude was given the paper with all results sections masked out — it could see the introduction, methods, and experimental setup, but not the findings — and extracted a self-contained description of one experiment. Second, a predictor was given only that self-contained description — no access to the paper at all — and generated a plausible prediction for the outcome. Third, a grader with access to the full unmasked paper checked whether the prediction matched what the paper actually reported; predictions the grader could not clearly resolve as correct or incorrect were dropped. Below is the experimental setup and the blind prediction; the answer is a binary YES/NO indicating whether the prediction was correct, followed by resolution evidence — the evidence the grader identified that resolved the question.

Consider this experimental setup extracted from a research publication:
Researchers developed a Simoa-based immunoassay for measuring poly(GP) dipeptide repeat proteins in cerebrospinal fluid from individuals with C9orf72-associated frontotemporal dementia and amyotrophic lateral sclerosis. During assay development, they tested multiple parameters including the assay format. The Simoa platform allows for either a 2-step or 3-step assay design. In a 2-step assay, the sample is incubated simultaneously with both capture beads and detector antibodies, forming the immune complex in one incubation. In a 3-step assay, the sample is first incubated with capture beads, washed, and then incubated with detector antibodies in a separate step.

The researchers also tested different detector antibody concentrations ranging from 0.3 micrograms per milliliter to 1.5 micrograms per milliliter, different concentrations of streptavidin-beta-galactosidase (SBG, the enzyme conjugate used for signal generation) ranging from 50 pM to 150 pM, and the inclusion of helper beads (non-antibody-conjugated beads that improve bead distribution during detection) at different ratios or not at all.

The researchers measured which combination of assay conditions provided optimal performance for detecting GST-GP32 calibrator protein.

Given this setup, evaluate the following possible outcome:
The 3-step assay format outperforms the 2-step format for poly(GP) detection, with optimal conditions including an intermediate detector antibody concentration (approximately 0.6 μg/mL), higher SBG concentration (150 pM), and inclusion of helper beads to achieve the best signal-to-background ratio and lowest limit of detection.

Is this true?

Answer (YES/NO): NO